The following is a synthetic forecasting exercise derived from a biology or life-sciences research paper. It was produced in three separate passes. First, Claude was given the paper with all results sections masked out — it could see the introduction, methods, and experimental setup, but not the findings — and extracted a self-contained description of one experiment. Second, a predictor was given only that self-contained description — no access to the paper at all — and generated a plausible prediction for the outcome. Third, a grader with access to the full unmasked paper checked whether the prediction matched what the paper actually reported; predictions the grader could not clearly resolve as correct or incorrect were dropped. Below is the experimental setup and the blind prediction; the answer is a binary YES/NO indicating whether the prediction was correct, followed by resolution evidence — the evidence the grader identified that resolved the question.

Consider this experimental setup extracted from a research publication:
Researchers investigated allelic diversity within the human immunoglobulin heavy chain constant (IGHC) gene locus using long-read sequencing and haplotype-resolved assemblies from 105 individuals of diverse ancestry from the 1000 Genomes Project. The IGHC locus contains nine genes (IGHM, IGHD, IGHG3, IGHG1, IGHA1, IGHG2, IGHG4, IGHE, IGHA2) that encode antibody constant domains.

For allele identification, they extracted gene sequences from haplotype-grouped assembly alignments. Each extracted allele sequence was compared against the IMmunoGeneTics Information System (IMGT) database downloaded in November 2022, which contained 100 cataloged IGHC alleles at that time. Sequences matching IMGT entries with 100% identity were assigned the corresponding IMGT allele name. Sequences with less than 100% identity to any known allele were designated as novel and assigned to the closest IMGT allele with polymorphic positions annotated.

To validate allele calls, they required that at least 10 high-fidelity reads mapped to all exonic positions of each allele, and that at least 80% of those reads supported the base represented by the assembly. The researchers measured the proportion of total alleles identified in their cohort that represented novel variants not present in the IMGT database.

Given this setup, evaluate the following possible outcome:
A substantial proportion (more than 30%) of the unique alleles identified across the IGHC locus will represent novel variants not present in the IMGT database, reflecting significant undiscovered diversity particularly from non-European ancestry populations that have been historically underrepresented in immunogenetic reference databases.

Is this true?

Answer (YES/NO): YES